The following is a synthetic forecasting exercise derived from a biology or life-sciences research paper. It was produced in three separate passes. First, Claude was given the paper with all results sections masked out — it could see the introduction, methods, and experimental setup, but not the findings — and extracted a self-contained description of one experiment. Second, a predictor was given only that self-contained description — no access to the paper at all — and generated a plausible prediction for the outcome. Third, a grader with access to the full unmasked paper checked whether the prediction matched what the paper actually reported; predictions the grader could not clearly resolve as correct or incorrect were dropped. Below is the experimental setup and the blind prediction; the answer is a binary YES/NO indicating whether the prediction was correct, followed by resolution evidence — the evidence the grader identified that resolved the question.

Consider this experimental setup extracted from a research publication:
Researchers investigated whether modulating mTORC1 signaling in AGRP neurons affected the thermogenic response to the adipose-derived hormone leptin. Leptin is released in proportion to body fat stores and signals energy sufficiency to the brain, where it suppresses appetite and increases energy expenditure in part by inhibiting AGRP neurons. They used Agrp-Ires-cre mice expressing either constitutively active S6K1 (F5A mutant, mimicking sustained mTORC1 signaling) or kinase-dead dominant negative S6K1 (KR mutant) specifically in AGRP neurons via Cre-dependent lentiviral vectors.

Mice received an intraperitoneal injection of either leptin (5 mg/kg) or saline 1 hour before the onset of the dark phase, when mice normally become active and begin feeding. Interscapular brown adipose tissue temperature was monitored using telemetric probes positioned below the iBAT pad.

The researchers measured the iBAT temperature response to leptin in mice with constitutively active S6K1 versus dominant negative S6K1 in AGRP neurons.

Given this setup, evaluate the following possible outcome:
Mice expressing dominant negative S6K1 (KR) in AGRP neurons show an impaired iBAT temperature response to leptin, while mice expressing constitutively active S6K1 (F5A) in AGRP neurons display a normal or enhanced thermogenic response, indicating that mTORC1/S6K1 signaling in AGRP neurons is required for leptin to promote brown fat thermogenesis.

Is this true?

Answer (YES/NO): NO